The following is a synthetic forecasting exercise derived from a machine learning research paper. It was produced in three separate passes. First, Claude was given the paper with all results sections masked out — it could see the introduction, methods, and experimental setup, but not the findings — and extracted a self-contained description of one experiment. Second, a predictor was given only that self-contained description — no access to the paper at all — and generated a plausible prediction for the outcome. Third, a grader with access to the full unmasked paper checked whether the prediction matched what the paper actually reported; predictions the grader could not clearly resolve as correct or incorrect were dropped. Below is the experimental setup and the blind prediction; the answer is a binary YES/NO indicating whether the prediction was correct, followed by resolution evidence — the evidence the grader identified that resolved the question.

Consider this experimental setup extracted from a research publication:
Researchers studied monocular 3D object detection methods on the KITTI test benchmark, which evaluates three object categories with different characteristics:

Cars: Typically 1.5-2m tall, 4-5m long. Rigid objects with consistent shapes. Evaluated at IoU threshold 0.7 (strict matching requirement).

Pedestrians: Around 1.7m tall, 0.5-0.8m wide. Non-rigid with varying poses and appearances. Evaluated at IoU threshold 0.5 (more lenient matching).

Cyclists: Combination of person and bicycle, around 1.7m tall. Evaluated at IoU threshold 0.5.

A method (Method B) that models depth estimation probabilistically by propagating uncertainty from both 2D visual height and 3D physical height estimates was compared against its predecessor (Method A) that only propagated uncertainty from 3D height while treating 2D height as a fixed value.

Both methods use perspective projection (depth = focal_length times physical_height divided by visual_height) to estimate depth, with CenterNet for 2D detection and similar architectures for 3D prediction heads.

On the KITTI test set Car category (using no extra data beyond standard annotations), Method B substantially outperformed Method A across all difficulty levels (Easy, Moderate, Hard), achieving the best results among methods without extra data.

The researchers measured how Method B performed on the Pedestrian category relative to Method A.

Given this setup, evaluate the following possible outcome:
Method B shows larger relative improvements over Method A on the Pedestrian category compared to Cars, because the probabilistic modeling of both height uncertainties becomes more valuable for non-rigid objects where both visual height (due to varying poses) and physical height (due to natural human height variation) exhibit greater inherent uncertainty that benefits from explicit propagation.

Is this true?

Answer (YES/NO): NO